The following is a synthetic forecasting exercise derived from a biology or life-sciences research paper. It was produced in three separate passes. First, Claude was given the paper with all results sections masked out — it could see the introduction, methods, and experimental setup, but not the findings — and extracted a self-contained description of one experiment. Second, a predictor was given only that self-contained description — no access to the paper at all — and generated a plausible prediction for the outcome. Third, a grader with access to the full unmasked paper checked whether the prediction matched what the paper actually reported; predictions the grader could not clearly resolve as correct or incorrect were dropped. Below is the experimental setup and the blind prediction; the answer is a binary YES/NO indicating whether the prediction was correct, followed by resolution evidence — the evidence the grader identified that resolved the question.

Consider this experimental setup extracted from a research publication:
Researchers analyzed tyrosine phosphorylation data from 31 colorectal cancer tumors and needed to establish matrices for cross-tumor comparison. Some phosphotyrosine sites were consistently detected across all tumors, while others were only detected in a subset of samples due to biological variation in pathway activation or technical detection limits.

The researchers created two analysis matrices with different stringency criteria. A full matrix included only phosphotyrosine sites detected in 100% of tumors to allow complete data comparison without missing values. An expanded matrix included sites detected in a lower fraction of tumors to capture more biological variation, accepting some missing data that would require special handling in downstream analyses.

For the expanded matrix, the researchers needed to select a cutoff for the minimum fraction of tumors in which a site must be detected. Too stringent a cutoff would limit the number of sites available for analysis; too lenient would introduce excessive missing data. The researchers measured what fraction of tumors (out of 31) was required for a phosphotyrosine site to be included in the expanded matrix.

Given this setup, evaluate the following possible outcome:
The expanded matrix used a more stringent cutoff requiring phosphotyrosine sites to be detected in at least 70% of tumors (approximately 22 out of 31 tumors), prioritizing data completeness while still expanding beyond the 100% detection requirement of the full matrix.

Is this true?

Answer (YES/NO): NO